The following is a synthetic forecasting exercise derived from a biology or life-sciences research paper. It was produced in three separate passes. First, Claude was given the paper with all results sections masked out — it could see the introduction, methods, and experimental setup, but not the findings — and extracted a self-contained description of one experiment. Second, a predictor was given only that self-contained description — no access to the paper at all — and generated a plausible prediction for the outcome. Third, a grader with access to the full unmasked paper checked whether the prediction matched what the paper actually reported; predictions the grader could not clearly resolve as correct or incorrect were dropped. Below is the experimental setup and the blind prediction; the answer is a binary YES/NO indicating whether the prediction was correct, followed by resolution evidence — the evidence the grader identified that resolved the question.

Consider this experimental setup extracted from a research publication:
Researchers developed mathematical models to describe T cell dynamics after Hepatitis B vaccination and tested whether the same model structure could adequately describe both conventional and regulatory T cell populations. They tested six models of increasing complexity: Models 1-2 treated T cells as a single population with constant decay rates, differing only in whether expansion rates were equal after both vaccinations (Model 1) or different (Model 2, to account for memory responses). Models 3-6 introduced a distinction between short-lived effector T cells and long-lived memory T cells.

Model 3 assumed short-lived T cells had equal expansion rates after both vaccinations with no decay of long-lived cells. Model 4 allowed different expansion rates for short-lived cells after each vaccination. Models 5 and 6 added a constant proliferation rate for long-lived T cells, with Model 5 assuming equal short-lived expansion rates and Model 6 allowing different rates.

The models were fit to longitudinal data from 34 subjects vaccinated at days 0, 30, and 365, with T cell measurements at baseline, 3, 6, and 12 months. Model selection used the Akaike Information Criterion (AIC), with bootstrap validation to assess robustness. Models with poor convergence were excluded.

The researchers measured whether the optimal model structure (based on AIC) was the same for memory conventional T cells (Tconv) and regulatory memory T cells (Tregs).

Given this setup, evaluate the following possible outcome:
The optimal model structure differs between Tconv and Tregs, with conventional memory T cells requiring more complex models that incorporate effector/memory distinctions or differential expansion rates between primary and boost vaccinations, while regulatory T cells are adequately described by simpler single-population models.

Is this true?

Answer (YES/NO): YES